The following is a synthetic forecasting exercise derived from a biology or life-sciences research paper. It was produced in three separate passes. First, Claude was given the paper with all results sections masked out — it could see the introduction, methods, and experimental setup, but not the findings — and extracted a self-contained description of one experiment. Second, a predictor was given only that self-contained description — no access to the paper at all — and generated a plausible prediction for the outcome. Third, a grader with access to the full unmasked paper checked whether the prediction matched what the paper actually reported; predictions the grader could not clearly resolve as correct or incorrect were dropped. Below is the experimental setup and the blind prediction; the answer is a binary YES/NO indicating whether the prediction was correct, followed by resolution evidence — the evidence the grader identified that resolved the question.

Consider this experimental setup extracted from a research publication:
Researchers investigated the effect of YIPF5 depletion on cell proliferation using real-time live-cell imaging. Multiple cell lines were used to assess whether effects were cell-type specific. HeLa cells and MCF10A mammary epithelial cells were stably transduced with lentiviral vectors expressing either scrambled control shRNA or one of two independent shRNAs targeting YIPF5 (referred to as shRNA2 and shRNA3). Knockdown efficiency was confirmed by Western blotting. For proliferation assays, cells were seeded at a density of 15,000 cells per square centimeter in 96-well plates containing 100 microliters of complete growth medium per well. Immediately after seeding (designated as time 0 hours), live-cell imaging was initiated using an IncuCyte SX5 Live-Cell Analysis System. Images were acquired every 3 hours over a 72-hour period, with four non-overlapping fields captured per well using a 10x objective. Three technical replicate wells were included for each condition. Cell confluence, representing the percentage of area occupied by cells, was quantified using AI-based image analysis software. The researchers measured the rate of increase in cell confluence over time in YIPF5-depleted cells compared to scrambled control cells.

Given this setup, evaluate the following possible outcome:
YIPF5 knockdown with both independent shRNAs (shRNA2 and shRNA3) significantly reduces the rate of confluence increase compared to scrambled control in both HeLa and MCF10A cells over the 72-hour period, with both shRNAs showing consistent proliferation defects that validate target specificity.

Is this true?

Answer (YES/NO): NO